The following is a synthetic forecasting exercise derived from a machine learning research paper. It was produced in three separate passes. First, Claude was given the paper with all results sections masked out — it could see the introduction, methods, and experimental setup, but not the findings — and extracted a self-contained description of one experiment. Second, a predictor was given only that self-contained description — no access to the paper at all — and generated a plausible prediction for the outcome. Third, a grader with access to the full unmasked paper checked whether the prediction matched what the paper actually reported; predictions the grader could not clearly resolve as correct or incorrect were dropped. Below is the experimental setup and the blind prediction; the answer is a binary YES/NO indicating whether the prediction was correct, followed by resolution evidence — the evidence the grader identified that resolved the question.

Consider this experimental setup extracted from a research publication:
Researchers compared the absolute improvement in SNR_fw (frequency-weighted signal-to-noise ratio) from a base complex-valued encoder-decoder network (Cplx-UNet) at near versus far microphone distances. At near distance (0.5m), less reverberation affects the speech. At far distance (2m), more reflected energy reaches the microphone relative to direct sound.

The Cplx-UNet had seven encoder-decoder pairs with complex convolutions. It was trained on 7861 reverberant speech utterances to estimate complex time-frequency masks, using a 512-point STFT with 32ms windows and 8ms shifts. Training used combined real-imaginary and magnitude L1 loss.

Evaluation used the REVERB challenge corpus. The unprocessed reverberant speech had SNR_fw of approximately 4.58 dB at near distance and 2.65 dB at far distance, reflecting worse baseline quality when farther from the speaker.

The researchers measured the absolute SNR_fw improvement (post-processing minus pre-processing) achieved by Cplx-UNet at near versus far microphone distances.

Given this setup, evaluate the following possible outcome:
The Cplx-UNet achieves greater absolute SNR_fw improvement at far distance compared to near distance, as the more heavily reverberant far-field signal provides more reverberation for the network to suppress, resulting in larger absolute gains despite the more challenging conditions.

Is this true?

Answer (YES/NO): YES